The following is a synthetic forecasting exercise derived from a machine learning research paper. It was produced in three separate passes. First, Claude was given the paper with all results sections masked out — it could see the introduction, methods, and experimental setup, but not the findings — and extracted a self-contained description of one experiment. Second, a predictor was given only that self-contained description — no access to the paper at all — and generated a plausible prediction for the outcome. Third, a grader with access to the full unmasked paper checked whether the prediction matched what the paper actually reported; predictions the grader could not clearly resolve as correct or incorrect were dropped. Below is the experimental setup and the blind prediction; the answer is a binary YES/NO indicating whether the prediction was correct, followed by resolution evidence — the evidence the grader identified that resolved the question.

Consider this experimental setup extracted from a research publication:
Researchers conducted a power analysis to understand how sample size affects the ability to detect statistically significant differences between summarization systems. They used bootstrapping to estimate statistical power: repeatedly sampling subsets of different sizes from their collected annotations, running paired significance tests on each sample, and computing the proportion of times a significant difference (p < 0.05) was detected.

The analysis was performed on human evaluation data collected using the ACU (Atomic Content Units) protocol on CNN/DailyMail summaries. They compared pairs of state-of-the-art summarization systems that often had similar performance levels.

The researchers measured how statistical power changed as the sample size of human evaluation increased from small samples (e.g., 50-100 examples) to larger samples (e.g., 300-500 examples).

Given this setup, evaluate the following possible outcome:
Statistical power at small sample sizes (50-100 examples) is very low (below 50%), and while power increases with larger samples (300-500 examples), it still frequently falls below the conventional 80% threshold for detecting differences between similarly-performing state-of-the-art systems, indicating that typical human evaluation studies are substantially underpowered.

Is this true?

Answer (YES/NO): YES